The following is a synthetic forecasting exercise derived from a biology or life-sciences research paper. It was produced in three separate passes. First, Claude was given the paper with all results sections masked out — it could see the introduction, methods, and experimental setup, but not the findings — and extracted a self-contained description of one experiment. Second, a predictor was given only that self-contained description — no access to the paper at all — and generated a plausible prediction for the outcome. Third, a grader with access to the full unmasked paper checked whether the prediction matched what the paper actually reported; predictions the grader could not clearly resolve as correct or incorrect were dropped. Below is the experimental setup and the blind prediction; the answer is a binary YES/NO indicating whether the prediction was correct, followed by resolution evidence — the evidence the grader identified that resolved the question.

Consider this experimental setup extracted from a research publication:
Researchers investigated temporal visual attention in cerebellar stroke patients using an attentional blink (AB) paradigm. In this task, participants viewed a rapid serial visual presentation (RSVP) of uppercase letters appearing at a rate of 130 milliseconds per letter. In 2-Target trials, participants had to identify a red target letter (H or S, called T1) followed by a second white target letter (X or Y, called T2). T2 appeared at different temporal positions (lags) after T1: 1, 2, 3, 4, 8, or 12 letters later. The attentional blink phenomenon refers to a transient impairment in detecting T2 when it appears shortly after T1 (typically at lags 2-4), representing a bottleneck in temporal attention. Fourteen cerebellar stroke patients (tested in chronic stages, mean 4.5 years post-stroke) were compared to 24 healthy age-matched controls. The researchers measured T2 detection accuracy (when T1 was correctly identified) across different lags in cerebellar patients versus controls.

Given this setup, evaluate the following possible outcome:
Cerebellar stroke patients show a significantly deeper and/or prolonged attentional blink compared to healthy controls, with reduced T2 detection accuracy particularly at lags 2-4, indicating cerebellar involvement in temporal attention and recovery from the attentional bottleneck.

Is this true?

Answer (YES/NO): NO